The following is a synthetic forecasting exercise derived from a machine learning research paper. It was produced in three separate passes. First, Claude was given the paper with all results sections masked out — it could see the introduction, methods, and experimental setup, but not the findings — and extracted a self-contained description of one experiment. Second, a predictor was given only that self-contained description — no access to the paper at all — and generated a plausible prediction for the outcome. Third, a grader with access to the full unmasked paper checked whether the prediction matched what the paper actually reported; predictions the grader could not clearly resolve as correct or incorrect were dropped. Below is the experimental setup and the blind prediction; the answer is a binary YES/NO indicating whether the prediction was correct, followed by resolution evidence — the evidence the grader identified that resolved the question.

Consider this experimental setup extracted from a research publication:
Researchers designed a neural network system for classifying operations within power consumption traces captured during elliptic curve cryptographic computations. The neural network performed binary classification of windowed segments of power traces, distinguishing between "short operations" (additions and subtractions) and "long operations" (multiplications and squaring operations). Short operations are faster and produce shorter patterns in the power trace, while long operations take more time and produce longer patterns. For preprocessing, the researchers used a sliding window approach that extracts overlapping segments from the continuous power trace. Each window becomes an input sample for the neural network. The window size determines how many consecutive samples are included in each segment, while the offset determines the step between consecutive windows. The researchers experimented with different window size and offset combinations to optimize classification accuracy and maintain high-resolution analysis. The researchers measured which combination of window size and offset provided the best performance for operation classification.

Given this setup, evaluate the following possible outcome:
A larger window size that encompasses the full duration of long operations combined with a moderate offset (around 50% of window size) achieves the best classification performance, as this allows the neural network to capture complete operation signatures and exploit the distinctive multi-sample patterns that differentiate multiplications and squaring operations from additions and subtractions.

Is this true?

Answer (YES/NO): NO